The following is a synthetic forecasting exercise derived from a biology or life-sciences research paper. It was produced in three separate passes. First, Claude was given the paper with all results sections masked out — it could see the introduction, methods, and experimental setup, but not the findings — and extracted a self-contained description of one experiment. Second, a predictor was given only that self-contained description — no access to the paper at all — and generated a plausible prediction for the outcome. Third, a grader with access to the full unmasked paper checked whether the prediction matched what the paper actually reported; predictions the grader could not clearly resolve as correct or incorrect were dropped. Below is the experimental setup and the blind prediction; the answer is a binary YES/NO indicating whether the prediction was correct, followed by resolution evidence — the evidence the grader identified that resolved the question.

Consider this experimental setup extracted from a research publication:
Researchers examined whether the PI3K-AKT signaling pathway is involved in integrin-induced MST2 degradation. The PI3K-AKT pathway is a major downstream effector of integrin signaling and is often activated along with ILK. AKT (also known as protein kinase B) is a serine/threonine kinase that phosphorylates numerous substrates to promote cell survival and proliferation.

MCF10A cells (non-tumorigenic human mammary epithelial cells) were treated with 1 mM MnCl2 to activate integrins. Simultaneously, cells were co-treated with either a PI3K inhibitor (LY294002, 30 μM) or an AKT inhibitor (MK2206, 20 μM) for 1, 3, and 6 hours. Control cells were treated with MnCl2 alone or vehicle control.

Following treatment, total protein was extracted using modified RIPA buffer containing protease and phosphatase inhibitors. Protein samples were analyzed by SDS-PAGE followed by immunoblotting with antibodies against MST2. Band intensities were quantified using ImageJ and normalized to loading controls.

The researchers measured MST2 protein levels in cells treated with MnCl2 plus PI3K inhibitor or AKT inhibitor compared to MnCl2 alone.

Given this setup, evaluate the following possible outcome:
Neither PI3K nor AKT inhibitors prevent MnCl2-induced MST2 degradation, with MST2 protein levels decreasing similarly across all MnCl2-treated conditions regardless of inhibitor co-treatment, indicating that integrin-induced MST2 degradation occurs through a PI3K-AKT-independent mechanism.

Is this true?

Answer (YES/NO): YES